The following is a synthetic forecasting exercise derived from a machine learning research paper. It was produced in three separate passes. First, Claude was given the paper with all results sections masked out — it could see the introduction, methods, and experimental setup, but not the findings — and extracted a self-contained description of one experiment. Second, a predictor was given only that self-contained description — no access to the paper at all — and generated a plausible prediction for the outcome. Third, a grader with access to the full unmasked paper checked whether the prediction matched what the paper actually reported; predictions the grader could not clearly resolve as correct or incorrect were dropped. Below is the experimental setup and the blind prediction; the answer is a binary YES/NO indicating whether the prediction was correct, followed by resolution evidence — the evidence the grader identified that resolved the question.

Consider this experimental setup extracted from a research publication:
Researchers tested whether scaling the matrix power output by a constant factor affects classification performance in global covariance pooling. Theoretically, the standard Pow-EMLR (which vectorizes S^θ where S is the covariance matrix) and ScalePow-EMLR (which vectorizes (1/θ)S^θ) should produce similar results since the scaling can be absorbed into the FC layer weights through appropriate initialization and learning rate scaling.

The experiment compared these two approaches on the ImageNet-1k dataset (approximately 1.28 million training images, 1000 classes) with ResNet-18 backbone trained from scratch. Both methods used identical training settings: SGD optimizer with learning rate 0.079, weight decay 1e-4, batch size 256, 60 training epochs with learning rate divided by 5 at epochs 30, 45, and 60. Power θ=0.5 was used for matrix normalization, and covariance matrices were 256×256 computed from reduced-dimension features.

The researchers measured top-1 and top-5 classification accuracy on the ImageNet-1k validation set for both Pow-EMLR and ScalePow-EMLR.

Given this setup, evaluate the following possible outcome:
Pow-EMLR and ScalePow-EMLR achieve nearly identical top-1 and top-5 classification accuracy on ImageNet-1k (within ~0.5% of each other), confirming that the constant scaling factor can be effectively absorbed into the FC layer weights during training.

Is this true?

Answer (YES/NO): YES